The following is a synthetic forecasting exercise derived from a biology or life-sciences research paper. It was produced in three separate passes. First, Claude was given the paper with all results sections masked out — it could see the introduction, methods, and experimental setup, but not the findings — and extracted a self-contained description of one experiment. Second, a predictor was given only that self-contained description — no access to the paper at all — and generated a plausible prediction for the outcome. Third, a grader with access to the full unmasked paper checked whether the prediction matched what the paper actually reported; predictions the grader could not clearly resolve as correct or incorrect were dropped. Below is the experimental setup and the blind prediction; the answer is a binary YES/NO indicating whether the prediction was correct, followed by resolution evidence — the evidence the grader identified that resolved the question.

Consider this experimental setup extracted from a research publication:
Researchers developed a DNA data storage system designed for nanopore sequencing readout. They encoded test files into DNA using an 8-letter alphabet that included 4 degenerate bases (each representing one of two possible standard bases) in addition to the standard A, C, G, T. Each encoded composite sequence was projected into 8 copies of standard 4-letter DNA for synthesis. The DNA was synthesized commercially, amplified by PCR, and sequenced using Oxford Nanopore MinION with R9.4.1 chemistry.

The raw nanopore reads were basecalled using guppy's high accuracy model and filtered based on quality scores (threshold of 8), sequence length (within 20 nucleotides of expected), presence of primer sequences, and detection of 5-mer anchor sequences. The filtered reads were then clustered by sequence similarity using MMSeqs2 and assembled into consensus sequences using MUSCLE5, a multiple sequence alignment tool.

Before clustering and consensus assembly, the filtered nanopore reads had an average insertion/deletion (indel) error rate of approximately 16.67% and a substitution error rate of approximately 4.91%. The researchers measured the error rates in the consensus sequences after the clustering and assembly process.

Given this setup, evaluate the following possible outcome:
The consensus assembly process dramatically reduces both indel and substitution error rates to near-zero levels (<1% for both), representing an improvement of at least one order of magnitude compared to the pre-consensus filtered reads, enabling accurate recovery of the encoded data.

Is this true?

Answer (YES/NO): NO